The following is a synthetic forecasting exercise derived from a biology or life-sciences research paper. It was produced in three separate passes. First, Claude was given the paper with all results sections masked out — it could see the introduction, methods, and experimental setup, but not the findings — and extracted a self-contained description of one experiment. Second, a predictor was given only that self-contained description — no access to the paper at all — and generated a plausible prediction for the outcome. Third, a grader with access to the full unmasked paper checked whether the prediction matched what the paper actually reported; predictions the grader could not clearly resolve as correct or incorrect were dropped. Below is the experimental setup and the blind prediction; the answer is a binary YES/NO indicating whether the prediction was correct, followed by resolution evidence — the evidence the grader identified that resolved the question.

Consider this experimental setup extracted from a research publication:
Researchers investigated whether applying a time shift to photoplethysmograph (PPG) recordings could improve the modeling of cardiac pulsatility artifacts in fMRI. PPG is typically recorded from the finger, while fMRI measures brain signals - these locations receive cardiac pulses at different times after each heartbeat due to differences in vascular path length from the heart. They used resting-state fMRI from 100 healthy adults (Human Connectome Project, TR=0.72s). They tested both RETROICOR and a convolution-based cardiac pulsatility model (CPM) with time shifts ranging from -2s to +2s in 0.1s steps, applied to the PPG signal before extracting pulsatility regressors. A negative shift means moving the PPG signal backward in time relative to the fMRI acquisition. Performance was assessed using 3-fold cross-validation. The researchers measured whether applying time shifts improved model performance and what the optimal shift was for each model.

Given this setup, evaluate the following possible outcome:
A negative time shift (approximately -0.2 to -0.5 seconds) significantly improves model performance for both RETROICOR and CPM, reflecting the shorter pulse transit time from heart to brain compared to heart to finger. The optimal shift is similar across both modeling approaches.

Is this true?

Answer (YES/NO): NO